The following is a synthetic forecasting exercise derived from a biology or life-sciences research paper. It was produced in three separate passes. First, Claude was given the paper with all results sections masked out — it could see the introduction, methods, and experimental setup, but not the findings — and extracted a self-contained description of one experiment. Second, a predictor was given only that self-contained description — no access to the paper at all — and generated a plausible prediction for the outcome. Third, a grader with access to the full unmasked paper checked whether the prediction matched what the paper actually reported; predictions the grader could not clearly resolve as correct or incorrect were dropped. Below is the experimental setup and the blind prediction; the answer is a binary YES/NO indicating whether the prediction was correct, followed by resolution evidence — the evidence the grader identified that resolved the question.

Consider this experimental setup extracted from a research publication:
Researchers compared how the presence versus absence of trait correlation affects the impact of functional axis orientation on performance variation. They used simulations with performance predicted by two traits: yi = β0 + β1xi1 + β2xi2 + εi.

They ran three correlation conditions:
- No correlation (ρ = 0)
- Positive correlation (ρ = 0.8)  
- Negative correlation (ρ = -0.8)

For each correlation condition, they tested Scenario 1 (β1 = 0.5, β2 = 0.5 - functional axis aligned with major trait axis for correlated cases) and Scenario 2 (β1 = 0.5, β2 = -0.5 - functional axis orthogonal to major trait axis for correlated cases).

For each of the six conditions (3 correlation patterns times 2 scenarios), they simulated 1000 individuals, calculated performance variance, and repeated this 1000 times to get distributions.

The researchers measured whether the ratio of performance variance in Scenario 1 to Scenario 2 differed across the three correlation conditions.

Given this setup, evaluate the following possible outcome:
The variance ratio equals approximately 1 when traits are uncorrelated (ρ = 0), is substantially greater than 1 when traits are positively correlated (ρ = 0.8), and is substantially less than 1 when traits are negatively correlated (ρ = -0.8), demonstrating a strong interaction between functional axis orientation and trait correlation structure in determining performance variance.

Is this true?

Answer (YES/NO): YES